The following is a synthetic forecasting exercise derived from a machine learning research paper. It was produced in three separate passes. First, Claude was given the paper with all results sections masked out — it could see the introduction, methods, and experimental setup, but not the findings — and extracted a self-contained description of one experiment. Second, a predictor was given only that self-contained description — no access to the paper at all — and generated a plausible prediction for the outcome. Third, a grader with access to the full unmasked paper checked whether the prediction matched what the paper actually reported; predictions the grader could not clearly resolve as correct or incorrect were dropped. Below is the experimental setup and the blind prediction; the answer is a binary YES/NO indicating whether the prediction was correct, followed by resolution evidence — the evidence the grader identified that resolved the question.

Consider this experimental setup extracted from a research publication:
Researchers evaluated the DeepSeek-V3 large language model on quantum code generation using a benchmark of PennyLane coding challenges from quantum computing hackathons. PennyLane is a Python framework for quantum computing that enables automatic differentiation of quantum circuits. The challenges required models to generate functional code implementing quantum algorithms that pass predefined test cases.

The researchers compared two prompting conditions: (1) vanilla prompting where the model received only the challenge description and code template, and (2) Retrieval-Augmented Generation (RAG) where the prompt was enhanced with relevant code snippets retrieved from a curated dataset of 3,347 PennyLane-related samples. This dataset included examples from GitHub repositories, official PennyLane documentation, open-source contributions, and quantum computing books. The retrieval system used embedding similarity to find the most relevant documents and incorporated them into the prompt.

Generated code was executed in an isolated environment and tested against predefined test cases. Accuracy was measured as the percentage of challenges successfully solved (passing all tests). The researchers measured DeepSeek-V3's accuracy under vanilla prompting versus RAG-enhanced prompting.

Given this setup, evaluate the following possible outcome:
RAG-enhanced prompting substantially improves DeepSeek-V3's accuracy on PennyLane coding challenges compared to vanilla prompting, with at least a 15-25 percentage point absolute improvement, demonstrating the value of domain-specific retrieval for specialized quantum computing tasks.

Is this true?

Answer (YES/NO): NO